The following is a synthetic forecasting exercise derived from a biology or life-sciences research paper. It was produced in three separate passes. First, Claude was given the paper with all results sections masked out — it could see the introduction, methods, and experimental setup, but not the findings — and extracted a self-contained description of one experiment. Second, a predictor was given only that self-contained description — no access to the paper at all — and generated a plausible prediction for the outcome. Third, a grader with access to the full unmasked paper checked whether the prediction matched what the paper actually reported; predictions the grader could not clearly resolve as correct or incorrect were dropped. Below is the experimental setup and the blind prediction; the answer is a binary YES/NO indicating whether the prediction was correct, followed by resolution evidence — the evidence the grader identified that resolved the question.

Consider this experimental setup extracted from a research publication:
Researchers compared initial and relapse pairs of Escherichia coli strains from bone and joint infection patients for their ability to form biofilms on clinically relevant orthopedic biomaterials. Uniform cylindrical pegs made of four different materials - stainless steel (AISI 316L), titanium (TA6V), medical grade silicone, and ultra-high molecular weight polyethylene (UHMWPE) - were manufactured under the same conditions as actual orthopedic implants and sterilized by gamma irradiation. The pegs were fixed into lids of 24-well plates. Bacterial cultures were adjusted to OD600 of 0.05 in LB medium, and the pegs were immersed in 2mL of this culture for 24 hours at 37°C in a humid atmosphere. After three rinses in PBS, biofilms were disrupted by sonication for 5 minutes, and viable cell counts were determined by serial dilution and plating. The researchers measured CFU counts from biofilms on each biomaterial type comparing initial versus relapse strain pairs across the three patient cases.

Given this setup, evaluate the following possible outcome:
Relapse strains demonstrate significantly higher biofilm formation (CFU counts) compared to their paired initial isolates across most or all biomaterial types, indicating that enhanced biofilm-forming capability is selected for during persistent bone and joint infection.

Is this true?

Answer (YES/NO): NO